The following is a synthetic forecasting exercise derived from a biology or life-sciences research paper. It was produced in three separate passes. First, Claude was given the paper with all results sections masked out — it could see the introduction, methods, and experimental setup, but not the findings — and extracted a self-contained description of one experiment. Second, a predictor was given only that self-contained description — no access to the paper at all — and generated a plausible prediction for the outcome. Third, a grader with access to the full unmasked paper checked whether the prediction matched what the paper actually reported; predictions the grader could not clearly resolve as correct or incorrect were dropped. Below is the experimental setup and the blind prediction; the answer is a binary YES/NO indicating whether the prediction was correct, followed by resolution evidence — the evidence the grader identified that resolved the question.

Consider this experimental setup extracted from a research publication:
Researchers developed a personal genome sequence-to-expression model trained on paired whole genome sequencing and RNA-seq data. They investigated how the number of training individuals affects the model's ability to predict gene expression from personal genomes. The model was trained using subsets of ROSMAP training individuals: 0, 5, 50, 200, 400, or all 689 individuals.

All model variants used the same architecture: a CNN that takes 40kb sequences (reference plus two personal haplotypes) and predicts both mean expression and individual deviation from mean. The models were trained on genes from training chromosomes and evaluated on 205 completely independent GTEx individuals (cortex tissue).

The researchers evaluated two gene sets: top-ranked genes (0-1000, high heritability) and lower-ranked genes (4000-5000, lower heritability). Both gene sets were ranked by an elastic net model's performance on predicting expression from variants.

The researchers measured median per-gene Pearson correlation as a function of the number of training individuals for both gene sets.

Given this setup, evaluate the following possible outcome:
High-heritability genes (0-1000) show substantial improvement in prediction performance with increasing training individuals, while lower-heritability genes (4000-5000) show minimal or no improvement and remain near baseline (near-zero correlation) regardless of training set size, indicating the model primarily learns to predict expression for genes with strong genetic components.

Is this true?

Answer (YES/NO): NO